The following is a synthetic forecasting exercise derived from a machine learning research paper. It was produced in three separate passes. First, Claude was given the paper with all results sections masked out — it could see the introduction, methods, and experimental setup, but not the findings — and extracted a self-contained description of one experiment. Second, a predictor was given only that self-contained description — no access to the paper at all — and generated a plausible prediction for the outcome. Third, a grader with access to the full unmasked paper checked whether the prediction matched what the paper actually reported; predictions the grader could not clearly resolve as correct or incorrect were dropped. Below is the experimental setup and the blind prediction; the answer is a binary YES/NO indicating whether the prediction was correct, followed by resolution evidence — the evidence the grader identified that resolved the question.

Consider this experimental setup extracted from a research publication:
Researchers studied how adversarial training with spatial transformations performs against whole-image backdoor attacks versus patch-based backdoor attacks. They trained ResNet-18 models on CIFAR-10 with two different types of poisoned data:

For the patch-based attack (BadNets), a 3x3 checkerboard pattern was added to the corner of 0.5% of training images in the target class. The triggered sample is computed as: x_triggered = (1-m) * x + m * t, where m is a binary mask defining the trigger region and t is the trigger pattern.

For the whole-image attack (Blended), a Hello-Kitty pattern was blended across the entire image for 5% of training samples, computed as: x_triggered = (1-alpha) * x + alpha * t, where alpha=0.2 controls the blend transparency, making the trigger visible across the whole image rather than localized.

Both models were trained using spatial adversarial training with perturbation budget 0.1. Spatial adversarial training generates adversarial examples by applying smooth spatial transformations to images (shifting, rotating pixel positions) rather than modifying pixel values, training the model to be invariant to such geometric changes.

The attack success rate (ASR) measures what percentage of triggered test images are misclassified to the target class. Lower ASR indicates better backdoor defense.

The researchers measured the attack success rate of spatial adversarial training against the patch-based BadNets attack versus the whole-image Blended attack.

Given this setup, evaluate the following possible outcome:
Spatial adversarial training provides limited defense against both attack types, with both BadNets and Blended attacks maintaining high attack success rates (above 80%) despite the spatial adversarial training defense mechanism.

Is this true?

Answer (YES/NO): NO